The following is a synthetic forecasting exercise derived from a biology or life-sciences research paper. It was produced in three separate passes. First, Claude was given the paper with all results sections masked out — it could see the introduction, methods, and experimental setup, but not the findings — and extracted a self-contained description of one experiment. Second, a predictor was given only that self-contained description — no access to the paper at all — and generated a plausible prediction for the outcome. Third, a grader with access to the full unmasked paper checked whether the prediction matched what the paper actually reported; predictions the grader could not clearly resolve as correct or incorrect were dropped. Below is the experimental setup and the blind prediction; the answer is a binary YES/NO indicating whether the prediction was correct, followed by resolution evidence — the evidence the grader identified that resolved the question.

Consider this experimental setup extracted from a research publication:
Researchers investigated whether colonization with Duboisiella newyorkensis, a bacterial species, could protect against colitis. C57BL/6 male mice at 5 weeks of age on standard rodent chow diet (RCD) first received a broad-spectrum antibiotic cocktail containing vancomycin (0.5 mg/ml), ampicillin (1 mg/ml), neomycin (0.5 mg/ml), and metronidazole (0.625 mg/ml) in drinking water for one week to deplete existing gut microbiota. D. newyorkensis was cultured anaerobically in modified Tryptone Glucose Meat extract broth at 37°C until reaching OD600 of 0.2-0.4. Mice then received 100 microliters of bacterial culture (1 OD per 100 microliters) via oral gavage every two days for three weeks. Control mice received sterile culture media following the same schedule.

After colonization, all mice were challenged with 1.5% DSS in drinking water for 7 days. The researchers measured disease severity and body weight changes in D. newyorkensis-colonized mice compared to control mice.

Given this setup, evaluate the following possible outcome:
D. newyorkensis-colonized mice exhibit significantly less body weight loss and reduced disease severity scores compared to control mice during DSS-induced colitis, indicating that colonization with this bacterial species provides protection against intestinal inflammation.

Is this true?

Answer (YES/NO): YES